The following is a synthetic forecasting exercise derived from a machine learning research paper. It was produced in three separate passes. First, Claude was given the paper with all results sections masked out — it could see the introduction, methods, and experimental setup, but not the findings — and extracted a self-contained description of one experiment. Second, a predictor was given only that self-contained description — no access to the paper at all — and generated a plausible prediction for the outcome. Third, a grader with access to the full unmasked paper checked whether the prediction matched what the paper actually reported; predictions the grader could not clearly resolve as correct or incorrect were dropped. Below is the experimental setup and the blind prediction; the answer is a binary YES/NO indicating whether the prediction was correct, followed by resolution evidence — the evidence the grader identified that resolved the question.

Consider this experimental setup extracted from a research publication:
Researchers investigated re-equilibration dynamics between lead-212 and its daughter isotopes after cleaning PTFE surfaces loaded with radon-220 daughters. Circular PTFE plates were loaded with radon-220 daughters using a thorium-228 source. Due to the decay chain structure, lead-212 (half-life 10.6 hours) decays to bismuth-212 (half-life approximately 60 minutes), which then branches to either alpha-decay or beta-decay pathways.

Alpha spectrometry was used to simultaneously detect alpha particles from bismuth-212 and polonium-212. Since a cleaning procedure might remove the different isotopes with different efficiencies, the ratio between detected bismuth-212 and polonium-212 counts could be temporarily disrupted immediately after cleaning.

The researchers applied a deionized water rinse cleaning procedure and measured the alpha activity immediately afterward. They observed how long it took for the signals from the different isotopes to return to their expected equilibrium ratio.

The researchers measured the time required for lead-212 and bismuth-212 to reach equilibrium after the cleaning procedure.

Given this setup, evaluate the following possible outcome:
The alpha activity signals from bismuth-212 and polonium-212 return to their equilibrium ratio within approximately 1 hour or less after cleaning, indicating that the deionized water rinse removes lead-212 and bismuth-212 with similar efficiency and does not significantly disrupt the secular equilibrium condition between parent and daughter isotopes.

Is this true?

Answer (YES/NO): NO